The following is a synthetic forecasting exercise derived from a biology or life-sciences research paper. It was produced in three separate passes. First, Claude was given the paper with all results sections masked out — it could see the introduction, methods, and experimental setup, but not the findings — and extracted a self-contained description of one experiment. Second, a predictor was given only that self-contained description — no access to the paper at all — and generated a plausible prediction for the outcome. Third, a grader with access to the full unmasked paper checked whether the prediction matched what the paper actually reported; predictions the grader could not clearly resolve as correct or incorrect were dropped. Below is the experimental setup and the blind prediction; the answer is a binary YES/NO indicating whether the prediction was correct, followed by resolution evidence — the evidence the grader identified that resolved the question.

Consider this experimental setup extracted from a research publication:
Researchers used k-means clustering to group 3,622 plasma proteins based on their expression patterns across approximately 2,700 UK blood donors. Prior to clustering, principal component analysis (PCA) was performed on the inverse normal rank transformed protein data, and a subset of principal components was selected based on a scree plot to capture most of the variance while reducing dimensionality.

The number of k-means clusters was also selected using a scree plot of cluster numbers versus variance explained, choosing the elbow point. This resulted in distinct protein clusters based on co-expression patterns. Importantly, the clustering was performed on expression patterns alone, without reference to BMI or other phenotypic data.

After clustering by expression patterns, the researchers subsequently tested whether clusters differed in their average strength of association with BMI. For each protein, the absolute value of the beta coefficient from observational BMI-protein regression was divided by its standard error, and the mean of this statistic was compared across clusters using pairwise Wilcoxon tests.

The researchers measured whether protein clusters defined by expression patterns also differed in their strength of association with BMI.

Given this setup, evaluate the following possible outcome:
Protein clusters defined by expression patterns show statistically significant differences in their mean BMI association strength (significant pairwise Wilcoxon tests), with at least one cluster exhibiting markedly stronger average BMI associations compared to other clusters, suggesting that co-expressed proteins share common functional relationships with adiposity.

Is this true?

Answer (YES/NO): YES